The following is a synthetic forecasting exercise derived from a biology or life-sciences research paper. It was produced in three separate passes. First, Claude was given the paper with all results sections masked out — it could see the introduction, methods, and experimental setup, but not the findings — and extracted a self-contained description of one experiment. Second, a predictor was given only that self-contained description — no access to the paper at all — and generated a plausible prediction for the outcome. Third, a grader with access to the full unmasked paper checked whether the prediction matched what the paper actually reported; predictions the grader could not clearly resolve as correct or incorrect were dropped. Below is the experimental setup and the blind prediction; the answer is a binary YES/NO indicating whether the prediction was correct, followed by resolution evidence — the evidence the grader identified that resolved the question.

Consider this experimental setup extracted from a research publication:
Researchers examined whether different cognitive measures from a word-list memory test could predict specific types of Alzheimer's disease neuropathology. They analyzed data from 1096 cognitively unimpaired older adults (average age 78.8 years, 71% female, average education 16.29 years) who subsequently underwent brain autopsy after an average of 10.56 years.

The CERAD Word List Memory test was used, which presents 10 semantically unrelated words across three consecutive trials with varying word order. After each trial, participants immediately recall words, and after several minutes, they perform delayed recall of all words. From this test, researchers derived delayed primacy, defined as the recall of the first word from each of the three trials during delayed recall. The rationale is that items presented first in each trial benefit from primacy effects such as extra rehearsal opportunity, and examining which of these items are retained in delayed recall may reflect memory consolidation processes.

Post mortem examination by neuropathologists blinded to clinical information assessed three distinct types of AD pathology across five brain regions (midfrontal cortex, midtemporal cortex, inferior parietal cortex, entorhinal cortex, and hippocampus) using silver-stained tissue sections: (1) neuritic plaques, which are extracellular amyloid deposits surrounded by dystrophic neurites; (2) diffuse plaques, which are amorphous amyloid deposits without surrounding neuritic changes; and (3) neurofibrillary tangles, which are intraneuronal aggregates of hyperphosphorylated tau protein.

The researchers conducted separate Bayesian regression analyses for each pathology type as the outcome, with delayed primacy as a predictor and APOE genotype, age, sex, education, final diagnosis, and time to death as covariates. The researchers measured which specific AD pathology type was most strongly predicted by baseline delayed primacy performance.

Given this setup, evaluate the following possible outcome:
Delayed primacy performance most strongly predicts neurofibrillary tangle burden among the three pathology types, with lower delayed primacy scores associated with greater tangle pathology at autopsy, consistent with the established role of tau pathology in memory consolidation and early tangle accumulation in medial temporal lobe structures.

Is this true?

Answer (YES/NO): NO